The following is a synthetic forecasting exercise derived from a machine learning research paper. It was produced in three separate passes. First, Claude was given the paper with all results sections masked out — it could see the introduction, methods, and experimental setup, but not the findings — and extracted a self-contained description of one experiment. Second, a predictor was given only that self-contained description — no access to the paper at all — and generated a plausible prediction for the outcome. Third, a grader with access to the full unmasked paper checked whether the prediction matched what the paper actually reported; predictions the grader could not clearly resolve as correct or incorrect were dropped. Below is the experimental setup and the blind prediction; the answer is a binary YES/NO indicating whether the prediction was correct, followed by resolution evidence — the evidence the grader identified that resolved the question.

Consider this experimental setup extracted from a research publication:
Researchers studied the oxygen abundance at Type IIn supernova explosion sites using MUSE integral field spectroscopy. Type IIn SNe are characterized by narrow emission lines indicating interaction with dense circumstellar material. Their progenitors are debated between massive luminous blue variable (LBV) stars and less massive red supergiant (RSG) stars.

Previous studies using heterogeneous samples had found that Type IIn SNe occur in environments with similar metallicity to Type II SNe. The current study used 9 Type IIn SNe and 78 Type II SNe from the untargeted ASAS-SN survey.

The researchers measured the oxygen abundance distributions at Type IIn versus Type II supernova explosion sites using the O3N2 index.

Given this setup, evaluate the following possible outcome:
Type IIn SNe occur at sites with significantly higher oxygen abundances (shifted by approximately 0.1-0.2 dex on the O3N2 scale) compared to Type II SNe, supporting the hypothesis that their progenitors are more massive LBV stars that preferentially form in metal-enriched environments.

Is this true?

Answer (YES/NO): NO